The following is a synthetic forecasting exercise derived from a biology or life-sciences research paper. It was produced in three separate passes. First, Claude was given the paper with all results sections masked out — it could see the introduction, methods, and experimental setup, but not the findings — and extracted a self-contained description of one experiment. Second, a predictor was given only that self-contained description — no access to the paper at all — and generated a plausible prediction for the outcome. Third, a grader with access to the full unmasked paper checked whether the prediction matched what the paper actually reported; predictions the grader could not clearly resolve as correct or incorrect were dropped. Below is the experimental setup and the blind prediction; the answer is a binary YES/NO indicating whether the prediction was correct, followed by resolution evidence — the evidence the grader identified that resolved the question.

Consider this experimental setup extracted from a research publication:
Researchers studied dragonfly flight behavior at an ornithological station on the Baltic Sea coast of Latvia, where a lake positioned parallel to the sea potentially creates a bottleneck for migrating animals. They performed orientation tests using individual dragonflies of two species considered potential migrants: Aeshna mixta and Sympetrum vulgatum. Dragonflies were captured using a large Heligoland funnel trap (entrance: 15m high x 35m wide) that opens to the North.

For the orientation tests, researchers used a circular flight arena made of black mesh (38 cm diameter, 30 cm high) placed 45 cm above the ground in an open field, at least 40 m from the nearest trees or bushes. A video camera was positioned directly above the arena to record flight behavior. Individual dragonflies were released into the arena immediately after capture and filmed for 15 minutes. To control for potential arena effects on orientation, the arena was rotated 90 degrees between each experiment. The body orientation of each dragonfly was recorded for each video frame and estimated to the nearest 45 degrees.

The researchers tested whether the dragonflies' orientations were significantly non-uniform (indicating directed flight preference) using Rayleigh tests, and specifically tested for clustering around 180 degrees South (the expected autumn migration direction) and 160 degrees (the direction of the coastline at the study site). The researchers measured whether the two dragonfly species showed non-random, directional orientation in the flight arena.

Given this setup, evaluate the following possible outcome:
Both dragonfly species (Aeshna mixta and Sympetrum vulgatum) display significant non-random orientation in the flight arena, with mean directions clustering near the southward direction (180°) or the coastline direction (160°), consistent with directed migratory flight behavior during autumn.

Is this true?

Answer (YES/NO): NO